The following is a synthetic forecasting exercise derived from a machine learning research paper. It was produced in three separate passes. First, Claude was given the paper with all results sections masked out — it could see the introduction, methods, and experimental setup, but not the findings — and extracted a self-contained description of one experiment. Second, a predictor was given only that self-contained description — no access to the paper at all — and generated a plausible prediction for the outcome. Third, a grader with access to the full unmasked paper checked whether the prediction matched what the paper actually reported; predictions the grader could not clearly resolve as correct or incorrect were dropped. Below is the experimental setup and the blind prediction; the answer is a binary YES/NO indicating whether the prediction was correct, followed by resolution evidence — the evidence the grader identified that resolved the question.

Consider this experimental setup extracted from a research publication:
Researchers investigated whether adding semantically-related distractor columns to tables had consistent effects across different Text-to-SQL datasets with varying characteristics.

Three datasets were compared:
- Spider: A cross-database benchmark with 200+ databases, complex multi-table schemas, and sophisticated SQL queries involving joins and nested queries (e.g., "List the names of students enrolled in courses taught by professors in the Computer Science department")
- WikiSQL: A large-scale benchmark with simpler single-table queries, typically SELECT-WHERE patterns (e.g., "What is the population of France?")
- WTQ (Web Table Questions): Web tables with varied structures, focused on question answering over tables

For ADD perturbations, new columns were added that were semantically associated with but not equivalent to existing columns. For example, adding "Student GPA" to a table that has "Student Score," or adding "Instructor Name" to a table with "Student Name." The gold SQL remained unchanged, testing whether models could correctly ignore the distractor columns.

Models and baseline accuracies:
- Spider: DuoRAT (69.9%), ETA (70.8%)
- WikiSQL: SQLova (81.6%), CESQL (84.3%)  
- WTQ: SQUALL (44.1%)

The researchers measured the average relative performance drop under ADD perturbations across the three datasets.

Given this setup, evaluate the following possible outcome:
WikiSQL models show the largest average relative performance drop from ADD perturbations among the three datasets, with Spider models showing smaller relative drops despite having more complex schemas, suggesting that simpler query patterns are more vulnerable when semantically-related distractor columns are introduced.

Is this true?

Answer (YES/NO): NO